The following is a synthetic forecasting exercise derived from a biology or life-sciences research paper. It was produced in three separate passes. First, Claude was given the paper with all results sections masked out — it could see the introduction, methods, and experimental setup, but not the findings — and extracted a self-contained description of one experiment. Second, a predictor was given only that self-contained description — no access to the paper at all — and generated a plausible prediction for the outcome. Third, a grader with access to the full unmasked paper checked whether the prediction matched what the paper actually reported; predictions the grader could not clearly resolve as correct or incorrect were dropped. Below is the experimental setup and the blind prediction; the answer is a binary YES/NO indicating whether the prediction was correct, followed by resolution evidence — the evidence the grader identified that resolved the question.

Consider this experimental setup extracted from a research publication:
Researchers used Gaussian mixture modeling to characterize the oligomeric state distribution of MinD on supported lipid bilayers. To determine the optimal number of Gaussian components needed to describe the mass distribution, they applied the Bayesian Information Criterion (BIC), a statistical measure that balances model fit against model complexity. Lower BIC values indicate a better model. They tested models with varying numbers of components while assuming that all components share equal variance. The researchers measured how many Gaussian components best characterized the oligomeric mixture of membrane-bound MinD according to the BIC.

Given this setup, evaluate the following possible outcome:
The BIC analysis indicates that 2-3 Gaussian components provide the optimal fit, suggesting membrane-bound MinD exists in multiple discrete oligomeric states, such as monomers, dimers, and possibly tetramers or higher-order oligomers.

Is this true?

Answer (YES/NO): NO